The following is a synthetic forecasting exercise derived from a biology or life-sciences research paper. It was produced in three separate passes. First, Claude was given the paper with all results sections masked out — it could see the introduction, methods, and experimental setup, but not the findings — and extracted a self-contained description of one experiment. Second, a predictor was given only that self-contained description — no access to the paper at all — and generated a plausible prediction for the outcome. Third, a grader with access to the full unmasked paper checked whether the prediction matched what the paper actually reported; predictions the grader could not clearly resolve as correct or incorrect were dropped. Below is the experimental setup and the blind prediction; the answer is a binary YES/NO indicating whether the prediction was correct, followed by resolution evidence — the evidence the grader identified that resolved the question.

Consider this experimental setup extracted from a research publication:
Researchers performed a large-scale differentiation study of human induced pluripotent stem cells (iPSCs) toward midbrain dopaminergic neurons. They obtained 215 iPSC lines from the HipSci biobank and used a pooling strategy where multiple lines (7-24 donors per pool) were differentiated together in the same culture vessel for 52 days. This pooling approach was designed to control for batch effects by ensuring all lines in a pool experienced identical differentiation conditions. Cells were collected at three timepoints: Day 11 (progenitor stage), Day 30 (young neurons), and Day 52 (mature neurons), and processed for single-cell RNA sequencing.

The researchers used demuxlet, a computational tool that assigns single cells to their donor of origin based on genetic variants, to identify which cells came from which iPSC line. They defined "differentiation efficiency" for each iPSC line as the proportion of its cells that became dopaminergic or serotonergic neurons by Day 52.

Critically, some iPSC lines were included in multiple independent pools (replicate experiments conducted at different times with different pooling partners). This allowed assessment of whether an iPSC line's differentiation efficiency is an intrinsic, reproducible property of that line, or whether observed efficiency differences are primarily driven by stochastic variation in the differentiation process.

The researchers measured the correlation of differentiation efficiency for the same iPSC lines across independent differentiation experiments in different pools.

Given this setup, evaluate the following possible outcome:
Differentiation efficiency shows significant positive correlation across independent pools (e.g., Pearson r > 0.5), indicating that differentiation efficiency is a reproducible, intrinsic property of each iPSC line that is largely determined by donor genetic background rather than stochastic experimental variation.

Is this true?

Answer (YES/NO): NO